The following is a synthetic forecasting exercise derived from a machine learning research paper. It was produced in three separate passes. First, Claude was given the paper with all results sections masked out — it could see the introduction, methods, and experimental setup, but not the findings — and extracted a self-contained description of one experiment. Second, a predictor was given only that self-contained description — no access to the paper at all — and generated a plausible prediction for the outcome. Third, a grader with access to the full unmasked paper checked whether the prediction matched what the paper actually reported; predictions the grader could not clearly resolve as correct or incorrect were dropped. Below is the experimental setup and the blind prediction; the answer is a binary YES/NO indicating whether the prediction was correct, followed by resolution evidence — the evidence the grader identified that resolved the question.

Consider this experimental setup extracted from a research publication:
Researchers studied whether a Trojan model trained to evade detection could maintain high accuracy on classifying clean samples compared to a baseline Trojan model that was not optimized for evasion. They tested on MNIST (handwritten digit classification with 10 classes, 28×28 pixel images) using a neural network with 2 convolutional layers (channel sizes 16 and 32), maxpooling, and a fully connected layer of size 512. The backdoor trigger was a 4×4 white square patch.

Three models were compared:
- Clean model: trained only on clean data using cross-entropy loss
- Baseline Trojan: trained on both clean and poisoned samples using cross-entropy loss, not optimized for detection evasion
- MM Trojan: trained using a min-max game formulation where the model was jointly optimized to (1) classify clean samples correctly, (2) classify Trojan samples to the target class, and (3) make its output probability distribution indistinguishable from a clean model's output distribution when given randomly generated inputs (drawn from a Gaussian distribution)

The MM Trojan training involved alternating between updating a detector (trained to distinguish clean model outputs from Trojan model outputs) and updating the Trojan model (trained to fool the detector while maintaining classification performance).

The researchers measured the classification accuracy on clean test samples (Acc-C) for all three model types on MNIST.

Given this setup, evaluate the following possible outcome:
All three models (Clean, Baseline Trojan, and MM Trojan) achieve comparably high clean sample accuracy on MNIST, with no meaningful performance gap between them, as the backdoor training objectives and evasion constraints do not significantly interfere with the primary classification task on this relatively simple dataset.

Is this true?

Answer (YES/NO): NO